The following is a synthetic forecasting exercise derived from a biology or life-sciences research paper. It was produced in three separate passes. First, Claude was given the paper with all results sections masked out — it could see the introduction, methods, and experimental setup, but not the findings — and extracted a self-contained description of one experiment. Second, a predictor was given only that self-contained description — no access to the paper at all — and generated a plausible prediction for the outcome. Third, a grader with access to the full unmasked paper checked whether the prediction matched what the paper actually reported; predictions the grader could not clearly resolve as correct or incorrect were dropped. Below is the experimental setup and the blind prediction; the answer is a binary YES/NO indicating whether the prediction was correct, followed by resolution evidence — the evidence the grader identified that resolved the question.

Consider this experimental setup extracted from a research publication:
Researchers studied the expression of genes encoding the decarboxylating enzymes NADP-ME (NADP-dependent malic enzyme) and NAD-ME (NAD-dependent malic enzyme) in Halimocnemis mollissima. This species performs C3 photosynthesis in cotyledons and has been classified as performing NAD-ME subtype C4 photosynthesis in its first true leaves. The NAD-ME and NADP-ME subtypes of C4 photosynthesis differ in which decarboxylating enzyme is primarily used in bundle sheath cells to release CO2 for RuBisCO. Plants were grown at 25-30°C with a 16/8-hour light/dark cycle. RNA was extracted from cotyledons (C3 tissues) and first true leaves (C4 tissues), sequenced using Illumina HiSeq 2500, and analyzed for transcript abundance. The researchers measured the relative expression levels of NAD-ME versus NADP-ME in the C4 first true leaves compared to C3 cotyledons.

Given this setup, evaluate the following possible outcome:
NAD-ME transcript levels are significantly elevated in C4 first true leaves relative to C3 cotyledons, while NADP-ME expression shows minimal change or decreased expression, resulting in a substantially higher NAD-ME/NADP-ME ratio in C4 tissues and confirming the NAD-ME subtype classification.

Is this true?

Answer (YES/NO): NO